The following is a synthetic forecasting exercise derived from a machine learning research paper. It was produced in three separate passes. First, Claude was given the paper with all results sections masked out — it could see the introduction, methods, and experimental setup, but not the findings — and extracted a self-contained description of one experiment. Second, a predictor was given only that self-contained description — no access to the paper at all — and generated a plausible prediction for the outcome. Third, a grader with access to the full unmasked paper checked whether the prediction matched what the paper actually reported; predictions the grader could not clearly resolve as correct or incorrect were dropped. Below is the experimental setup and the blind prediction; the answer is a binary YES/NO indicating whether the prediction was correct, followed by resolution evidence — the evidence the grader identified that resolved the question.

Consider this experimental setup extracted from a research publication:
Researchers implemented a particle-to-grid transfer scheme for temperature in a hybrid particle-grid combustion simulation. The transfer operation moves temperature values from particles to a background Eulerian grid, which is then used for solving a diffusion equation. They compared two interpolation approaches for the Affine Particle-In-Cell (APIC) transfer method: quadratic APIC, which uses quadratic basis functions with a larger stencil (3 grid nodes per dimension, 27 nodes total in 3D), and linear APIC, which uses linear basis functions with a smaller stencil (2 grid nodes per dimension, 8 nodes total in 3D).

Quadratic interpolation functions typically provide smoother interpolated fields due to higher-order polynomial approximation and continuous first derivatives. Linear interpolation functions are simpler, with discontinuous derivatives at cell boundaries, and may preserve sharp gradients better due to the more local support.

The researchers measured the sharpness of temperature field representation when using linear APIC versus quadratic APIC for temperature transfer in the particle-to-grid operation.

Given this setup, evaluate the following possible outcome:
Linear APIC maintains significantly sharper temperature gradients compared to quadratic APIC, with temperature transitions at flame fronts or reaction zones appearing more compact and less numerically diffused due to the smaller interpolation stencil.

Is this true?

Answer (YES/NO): YES